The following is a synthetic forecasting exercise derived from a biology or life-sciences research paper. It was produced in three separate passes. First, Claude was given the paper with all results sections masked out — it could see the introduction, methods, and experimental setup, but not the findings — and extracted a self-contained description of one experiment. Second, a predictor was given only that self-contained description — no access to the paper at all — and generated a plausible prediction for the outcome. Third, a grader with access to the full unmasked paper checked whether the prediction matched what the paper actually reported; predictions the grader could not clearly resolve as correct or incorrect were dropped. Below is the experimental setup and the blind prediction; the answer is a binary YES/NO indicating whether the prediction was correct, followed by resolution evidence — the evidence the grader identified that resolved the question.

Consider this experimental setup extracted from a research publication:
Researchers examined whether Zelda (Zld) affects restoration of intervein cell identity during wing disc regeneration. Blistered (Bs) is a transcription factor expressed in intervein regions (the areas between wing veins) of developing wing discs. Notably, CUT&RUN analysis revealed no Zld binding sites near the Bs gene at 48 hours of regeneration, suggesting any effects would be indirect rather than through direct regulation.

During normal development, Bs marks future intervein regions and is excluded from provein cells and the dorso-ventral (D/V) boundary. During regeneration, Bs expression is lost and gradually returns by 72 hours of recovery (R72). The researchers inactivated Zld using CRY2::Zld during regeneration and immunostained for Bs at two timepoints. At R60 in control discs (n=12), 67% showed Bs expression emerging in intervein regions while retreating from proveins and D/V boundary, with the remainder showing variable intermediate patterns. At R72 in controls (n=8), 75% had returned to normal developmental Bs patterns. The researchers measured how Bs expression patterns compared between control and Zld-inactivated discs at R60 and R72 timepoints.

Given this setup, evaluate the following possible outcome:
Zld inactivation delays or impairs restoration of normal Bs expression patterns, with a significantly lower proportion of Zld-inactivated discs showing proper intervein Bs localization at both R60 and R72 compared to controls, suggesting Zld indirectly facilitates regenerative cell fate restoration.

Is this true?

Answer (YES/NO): YES